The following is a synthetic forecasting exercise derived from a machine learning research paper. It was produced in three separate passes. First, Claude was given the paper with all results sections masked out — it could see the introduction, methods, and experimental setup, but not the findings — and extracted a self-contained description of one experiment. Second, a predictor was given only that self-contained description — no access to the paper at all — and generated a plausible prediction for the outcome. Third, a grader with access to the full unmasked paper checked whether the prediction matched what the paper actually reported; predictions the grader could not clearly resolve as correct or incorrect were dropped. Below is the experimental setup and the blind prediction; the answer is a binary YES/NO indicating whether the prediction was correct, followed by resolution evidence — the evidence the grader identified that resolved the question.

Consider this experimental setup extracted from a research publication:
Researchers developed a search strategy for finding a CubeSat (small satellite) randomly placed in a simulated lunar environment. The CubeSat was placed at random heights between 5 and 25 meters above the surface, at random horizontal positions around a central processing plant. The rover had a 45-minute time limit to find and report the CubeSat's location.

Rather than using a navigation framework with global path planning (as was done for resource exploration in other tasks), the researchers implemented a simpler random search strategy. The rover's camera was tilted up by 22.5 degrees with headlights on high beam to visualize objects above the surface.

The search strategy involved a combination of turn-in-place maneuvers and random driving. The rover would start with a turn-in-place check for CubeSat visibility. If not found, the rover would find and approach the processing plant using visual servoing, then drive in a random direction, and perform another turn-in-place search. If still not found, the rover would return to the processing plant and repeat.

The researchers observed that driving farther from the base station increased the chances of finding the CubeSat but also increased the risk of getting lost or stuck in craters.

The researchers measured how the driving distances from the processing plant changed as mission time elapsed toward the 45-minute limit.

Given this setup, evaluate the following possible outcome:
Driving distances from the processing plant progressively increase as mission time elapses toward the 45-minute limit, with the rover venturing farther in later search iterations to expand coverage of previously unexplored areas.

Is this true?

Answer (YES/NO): YES